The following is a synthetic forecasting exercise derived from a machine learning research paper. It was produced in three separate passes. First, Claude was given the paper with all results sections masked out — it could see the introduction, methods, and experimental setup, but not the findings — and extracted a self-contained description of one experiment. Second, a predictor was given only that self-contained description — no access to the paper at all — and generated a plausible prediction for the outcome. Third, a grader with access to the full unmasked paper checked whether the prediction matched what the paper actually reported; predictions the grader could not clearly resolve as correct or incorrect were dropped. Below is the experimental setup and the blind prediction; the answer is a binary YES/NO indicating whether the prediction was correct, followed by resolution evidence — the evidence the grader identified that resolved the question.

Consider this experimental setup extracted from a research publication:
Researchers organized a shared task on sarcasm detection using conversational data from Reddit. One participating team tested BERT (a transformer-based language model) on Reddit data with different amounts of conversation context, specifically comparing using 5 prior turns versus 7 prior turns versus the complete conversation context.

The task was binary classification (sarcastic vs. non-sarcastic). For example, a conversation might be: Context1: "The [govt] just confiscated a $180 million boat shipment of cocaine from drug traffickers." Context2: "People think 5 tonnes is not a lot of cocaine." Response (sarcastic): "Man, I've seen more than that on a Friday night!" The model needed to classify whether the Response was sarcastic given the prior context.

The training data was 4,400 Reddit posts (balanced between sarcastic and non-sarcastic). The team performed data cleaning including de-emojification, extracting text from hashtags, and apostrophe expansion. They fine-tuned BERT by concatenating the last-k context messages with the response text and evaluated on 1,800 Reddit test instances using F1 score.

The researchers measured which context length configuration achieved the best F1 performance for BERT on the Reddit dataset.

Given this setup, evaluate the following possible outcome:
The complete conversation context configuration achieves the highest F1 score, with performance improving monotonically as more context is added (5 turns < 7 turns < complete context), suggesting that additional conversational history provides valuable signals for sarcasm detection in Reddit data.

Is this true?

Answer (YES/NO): NO